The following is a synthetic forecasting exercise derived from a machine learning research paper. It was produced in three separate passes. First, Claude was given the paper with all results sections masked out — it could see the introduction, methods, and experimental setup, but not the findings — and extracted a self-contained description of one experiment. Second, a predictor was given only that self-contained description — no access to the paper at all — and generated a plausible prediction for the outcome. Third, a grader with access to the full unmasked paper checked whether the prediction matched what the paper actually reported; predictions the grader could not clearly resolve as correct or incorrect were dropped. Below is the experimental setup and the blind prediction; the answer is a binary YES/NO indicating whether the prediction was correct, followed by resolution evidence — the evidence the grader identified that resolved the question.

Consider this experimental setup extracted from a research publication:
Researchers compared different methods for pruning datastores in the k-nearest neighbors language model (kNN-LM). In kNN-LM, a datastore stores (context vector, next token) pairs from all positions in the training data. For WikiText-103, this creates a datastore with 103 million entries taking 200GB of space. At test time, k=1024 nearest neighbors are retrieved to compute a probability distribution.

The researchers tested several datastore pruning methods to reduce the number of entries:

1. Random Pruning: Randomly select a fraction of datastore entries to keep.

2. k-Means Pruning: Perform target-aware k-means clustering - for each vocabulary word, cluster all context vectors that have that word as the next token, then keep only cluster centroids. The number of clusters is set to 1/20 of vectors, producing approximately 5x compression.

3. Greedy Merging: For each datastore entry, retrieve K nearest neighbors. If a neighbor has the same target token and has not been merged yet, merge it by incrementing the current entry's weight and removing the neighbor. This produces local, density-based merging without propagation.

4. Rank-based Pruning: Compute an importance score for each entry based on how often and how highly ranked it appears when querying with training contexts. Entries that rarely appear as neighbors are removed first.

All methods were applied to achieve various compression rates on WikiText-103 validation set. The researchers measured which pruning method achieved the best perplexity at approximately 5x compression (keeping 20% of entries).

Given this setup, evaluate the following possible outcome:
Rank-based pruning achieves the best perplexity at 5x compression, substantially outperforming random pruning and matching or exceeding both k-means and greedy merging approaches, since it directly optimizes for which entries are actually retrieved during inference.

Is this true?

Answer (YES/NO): NO